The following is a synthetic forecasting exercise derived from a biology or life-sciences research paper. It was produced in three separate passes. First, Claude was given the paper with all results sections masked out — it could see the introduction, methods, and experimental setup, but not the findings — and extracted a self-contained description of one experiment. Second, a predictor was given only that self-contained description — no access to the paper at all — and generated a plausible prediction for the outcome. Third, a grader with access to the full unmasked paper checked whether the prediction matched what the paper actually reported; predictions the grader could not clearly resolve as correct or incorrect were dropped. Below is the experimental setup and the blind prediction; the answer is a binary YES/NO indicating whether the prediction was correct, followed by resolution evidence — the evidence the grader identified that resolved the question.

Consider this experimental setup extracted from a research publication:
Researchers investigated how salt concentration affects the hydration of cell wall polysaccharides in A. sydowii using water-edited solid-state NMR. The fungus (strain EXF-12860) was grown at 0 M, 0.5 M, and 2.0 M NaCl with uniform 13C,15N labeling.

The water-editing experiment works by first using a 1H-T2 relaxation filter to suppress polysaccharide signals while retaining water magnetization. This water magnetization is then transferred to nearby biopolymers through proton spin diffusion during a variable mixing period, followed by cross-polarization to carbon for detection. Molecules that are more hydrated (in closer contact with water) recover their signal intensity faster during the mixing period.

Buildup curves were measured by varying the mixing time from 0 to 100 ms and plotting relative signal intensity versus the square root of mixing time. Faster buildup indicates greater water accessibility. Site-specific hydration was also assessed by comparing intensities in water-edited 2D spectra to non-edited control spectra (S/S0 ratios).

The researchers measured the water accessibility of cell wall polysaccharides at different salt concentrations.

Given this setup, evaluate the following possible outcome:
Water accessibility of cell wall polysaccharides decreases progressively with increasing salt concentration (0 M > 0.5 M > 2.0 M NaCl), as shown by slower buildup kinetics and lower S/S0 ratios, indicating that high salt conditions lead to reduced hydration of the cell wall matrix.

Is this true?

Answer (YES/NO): NO